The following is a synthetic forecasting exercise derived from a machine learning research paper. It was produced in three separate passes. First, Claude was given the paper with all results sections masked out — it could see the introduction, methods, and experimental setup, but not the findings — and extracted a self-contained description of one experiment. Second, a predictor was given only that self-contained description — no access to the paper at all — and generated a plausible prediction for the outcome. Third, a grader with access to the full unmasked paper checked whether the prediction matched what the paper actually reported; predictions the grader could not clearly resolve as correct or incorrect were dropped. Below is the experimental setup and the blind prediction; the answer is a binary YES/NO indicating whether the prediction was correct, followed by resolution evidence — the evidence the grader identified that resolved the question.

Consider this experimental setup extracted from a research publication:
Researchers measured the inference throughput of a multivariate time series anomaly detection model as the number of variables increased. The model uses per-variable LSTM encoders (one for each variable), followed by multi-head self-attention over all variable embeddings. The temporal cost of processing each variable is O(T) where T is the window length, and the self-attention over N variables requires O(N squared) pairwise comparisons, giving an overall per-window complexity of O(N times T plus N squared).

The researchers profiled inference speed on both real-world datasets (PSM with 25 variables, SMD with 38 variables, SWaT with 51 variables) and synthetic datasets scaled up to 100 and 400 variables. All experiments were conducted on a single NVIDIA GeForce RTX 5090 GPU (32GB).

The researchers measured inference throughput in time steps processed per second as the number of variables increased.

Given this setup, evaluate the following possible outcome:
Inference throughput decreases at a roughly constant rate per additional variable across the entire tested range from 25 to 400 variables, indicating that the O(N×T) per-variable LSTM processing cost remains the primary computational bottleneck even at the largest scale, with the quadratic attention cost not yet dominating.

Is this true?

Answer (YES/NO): NO